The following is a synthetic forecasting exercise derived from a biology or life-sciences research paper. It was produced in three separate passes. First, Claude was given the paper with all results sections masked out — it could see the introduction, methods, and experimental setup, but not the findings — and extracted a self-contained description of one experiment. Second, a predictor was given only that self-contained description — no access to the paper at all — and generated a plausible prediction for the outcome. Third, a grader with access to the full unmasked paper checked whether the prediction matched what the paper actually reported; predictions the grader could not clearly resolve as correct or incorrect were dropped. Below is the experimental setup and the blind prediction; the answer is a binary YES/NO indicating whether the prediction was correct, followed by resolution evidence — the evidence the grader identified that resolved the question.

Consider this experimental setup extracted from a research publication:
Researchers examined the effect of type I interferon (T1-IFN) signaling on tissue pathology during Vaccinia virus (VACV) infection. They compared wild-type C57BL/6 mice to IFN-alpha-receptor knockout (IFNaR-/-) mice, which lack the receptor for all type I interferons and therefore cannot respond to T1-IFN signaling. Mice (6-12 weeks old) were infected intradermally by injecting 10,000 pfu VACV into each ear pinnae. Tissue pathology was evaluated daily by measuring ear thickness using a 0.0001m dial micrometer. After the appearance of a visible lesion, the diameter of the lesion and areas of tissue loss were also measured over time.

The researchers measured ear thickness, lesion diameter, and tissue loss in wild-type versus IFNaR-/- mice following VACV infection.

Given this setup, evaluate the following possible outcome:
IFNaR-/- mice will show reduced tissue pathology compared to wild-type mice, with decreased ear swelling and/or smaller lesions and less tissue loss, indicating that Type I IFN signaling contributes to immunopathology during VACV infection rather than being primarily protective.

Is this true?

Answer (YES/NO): NO